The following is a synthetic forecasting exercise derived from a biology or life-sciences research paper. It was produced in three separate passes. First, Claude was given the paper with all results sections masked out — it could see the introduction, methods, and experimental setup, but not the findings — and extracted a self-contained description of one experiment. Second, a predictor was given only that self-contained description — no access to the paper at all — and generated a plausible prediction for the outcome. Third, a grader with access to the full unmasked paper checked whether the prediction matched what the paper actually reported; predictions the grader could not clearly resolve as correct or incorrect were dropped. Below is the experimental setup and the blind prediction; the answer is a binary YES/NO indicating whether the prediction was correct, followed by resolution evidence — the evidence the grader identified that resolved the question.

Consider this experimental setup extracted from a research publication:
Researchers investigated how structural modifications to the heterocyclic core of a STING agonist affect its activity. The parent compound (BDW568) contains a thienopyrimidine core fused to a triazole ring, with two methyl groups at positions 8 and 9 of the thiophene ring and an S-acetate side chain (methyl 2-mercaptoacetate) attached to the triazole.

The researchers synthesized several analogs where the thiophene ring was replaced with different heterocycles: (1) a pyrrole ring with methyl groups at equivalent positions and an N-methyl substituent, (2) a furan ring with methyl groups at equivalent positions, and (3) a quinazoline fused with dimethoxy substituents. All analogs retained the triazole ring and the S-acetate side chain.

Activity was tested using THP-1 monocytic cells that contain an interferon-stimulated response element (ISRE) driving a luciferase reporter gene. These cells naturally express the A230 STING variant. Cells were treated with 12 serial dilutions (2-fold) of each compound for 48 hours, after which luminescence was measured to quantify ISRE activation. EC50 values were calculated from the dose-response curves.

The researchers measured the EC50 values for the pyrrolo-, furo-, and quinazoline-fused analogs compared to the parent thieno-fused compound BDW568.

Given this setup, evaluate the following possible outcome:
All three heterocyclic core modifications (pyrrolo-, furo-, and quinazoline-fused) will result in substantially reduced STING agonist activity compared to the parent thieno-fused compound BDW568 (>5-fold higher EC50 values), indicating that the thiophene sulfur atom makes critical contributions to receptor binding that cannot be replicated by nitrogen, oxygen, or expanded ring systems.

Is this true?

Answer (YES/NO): NO